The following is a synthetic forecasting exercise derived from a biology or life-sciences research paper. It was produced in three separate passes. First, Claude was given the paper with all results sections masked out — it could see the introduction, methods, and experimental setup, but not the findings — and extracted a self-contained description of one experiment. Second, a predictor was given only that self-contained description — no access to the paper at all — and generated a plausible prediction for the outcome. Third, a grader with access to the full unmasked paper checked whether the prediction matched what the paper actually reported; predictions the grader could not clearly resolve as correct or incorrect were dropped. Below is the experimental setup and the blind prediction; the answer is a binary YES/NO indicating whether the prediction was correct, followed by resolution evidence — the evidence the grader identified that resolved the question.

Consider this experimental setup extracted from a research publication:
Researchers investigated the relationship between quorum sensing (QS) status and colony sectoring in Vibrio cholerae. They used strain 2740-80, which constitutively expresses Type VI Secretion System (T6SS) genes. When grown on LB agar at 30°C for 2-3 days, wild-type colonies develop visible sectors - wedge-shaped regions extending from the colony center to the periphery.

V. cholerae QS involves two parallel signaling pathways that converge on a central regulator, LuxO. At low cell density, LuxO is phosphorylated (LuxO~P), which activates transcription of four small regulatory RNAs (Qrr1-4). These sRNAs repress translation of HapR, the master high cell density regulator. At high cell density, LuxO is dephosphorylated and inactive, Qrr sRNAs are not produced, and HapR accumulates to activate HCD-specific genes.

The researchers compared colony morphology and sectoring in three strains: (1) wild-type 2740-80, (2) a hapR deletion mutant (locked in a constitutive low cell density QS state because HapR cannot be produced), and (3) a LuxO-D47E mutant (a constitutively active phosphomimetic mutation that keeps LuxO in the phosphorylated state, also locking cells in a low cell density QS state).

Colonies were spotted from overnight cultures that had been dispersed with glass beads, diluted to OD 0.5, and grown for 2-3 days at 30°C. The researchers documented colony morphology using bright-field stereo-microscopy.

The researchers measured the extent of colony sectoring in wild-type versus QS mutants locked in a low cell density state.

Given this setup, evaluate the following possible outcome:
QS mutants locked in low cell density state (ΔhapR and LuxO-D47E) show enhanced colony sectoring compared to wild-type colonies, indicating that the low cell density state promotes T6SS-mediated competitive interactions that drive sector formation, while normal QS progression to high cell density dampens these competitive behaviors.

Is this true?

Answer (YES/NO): NO